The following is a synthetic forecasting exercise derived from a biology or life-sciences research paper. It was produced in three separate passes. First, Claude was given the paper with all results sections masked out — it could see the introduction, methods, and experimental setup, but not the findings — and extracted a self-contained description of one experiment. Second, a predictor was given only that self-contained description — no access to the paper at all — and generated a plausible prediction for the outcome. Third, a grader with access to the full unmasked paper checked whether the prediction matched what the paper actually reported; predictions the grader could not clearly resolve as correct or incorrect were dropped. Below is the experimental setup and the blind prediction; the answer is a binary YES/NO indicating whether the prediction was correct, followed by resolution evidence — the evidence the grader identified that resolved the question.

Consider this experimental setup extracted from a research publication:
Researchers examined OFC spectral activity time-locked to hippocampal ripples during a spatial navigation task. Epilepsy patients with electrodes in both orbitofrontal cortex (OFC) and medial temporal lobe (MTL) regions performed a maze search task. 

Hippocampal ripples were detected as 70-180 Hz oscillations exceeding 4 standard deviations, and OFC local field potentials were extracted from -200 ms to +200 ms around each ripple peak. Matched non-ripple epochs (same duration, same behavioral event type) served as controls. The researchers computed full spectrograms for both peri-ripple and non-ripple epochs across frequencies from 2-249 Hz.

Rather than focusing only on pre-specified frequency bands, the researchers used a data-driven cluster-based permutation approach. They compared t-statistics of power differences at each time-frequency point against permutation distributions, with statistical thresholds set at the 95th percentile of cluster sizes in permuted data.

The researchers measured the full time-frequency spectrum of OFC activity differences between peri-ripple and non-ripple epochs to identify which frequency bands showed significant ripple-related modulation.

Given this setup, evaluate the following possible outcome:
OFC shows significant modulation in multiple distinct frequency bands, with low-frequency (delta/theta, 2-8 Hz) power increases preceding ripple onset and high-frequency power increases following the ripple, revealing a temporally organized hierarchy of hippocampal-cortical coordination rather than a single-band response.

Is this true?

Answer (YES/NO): NO